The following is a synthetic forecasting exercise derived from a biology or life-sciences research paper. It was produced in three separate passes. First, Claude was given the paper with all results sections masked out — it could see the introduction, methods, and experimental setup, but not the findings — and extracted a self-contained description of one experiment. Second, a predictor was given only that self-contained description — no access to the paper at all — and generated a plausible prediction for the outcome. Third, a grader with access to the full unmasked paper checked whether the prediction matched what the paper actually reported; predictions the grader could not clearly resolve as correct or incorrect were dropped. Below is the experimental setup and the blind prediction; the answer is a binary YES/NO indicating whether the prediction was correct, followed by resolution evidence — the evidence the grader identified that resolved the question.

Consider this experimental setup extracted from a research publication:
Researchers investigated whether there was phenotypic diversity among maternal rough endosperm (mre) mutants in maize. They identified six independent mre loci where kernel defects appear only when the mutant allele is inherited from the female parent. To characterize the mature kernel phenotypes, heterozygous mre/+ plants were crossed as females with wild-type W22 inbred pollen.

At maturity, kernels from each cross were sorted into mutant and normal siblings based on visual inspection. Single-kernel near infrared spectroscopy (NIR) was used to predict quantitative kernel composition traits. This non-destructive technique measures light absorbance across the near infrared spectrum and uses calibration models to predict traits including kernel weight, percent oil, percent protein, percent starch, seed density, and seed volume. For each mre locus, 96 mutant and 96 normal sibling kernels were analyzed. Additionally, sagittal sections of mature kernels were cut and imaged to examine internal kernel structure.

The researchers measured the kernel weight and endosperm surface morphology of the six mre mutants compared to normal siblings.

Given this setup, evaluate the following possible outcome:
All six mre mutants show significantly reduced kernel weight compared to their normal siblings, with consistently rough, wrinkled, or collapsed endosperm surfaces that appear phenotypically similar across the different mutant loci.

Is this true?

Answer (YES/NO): NO